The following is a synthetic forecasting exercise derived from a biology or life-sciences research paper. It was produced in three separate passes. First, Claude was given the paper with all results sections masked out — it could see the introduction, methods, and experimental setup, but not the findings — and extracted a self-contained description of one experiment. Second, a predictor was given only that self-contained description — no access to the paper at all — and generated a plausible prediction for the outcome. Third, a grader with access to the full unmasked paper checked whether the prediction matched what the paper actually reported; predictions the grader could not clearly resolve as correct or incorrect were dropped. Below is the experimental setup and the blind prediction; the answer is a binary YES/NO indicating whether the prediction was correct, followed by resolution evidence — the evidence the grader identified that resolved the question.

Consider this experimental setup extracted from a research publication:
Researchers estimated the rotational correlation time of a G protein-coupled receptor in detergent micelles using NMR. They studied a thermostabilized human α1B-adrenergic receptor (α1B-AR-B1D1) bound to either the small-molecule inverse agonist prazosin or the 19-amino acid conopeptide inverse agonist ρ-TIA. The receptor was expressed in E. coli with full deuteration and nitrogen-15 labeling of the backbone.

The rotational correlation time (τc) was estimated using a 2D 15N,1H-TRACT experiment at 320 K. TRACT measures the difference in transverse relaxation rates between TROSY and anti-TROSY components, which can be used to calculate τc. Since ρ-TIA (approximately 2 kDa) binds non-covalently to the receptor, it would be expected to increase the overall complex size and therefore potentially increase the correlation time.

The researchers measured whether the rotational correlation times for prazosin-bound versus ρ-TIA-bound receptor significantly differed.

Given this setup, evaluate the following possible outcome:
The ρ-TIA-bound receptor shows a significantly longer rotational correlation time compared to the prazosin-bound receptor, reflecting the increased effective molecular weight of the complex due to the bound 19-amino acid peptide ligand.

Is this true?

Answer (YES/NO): NO